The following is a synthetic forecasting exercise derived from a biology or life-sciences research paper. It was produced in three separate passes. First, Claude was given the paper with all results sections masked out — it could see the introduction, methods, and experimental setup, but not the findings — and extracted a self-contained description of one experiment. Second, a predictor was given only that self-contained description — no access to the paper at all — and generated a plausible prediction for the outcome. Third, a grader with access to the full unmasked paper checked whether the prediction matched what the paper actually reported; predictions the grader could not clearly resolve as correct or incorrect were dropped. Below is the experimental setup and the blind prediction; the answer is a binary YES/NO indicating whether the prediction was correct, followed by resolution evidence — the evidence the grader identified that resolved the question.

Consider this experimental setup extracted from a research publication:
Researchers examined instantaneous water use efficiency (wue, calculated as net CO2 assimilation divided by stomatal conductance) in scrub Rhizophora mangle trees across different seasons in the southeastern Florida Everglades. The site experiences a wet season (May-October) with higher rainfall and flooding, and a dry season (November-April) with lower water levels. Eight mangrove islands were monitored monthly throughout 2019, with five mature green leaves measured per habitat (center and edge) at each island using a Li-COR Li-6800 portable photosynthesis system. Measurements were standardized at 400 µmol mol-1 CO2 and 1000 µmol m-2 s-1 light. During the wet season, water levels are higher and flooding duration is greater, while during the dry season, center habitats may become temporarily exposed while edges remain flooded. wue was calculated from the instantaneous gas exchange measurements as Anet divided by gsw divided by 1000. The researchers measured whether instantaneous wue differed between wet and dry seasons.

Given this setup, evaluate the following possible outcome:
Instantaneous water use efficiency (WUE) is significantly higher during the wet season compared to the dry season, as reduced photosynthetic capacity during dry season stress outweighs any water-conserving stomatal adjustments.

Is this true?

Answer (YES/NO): NO